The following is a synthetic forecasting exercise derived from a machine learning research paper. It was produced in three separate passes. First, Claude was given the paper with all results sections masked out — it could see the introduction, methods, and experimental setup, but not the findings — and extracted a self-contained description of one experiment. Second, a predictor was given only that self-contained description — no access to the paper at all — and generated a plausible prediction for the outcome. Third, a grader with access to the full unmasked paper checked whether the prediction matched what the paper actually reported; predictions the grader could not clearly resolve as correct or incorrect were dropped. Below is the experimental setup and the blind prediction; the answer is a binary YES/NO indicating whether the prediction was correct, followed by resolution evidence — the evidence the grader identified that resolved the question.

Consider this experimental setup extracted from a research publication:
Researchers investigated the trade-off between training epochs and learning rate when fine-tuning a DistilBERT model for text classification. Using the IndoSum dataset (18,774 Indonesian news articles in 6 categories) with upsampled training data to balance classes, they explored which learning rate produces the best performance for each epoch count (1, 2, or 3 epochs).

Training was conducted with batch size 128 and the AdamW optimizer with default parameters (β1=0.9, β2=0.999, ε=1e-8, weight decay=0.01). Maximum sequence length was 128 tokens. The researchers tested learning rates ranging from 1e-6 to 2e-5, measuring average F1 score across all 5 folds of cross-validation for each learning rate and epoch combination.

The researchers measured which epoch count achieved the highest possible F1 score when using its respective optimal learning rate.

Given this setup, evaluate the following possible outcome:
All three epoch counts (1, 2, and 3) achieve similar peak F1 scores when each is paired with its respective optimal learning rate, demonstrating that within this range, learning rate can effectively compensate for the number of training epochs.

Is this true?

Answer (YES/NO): YES